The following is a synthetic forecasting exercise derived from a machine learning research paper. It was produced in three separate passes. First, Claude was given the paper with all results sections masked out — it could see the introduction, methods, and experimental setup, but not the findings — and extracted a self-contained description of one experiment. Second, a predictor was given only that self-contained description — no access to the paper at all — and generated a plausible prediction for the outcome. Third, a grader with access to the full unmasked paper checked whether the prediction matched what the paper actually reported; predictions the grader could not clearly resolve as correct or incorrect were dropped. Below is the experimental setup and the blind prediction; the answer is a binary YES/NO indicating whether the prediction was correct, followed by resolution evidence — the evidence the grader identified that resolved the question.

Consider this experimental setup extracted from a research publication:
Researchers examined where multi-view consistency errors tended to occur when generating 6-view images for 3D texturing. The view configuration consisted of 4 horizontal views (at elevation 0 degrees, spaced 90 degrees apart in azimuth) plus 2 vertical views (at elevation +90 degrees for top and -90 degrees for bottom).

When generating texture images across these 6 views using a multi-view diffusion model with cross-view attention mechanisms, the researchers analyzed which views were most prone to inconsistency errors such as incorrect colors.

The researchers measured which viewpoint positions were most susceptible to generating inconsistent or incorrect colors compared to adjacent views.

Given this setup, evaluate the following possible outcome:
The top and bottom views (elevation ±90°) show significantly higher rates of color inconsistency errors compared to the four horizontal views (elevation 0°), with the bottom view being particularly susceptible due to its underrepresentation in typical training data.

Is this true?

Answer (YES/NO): NO